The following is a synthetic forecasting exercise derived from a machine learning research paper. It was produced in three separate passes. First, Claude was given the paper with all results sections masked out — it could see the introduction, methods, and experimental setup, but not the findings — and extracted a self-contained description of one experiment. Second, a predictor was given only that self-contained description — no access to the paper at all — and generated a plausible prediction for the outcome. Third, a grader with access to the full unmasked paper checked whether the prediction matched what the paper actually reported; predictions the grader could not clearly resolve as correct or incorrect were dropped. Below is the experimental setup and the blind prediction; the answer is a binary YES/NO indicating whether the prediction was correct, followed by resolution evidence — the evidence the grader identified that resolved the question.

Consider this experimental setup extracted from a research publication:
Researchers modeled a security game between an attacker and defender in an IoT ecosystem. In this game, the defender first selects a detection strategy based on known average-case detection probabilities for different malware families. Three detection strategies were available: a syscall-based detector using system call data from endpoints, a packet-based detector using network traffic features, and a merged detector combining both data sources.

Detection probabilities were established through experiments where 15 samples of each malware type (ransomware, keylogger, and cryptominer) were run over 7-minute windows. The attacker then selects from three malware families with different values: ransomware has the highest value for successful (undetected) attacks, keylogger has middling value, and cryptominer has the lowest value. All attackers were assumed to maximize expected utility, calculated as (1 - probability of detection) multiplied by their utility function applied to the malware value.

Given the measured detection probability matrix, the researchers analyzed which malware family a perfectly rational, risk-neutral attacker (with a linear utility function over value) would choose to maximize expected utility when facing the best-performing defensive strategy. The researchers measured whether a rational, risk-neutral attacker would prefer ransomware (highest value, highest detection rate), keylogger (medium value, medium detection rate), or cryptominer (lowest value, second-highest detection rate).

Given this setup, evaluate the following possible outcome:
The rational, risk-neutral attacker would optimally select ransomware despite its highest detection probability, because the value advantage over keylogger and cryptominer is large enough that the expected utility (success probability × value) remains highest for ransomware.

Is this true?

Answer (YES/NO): NO